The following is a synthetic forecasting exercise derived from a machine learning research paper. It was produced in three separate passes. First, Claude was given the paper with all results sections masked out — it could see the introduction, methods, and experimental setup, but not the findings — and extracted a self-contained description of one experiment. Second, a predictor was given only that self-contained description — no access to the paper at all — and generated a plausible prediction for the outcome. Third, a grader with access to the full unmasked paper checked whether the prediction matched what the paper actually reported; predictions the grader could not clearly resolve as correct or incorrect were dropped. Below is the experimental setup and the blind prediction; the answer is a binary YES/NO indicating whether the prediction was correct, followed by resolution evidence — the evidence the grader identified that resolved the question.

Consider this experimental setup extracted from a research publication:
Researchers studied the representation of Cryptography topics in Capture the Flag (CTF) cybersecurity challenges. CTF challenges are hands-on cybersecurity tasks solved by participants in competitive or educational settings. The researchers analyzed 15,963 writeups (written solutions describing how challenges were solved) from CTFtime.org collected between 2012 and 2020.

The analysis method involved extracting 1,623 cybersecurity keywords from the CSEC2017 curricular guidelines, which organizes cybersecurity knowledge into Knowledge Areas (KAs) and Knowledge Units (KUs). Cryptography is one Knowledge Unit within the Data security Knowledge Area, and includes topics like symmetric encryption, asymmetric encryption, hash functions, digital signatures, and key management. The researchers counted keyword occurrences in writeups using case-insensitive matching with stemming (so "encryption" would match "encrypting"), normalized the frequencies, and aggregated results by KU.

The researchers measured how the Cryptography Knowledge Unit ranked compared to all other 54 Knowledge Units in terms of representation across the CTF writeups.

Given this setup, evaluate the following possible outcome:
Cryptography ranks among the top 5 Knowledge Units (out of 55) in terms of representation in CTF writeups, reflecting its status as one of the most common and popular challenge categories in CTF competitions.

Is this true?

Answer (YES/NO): YES